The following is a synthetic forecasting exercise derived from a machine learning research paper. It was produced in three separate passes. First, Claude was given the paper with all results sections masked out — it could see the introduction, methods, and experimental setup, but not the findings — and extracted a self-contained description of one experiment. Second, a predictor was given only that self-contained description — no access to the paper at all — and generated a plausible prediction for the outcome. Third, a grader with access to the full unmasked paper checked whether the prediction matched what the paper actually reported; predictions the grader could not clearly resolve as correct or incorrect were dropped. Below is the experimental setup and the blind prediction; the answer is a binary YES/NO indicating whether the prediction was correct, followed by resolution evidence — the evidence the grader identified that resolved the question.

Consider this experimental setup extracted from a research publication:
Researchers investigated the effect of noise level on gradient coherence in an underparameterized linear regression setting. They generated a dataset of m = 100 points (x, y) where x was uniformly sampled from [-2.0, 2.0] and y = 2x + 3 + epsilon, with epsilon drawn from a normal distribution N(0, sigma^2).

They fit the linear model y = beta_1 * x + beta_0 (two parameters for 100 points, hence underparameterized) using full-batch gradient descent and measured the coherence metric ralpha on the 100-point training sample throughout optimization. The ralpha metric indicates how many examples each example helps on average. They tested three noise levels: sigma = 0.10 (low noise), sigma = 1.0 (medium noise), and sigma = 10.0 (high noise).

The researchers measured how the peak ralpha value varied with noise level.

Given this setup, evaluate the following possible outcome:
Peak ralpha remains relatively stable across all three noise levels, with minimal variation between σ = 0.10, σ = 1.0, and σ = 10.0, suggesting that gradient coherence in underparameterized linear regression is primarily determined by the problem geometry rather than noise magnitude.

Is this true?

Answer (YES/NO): NO